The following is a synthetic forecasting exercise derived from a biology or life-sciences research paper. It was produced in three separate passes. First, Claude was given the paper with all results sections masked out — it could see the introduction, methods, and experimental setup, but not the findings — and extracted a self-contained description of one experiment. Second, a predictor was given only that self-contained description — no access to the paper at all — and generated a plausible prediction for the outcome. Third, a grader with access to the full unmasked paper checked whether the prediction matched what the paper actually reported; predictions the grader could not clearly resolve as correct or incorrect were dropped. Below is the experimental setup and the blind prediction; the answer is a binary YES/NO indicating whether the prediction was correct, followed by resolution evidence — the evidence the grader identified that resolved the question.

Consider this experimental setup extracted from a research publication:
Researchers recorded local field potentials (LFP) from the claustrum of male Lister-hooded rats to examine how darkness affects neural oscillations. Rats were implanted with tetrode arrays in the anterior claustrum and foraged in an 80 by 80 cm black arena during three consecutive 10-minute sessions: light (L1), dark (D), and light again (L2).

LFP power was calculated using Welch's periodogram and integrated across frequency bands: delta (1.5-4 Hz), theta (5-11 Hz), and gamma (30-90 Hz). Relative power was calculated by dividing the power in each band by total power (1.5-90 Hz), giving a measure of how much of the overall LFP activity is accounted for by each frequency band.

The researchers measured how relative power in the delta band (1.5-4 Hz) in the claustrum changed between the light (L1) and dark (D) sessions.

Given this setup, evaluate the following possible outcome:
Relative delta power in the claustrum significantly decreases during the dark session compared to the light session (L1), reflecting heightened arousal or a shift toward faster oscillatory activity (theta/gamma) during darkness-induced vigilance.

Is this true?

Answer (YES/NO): NO